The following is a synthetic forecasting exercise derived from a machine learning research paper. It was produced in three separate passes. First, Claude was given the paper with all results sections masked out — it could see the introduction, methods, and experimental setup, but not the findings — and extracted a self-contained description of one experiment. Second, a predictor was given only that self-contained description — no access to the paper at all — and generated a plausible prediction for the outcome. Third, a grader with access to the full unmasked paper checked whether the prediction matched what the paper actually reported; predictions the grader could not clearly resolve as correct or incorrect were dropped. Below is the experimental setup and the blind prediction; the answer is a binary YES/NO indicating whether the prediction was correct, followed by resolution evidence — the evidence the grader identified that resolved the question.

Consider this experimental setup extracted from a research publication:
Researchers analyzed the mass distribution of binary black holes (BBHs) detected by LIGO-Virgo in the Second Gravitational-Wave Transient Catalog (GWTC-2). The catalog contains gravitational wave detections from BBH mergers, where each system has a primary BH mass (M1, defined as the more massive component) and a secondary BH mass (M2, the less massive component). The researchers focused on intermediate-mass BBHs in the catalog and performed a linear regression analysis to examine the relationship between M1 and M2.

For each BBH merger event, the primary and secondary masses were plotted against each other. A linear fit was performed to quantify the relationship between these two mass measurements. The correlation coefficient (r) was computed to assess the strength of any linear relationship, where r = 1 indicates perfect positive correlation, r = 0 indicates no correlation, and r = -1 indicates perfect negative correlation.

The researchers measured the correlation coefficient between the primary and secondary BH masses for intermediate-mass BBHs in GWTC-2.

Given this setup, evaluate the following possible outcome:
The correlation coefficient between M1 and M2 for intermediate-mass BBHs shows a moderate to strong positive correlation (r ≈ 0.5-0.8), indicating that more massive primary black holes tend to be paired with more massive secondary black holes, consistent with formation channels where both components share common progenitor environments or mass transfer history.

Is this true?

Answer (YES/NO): NO